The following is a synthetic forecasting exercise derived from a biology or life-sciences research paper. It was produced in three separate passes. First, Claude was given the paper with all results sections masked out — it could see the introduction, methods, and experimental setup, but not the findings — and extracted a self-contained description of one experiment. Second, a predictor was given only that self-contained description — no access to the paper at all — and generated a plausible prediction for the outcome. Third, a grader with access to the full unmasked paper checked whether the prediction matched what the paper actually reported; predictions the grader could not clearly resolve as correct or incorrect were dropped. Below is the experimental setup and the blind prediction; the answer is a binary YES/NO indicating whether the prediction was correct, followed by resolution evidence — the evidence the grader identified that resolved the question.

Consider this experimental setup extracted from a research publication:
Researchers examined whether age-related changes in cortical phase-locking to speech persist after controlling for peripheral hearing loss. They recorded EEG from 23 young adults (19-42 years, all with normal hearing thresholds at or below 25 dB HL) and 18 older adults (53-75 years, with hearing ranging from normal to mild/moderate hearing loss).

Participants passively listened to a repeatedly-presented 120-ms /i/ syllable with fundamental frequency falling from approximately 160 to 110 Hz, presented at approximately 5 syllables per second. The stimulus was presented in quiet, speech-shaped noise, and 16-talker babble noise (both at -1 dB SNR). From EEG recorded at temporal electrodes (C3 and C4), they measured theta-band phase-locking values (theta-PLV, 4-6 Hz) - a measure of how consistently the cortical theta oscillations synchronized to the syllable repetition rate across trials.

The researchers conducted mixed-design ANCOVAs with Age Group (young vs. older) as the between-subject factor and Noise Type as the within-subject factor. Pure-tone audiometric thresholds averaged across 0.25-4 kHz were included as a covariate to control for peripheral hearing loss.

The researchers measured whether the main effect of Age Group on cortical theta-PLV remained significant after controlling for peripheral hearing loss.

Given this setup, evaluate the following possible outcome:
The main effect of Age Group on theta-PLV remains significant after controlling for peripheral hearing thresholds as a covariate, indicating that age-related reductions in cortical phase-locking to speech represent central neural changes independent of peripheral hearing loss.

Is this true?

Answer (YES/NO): NO